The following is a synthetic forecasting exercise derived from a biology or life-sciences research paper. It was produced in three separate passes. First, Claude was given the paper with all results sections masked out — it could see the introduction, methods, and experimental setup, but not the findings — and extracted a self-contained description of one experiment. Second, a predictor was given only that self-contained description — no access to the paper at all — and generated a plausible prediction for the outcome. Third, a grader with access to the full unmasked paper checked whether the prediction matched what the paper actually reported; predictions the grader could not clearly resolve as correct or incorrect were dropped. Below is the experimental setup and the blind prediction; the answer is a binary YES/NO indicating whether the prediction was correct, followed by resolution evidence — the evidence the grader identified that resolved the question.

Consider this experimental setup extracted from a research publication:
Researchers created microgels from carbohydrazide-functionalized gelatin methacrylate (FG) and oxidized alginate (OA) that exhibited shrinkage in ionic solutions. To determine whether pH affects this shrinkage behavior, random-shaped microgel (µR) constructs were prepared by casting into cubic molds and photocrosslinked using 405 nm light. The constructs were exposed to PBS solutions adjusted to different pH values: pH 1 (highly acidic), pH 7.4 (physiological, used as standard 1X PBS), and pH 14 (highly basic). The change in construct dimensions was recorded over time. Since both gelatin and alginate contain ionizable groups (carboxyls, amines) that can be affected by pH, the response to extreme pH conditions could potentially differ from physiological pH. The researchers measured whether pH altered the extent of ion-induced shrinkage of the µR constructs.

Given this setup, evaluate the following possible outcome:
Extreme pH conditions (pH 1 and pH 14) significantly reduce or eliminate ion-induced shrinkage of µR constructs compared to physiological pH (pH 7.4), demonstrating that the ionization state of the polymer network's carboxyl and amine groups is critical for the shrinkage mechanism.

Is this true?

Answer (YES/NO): NO